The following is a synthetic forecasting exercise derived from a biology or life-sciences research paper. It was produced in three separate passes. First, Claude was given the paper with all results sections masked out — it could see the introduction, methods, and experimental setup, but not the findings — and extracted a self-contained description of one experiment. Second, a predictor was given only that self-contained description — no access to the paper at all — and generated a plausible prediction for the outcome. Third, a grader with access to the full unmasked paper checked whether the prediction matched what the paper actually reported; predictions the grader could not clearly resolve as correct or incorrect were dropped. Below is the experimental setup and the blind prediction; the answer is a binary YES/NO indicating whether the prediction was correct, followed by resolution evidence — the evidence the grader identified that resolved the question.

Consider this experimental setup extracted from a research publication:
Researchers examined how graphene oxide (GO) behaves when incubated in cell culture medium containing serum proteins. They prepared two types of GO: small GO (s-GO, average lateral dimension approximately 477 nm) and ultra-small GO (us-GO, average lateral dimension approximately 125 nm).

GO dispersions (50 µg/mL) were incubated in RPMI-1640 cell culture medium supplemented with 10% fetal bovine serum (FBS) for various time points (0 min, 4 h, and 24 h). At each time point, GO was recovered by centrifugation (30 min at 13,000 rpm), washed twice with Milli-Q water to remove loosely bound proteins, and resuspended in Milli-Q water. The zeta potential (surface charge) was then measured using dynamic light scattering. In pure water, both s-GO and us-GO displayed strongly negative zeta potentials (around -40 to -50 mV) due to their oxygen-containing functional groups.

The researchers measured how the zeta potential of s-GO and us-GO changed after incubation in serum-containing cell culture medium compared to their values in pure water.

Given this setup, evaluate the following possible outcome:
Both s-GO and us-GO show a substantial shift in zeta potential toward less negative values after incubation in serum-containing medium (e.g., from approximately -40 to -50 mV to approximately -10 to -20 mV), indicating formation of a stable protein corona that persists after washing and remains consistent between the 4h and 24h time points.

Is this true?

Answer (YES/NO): NO